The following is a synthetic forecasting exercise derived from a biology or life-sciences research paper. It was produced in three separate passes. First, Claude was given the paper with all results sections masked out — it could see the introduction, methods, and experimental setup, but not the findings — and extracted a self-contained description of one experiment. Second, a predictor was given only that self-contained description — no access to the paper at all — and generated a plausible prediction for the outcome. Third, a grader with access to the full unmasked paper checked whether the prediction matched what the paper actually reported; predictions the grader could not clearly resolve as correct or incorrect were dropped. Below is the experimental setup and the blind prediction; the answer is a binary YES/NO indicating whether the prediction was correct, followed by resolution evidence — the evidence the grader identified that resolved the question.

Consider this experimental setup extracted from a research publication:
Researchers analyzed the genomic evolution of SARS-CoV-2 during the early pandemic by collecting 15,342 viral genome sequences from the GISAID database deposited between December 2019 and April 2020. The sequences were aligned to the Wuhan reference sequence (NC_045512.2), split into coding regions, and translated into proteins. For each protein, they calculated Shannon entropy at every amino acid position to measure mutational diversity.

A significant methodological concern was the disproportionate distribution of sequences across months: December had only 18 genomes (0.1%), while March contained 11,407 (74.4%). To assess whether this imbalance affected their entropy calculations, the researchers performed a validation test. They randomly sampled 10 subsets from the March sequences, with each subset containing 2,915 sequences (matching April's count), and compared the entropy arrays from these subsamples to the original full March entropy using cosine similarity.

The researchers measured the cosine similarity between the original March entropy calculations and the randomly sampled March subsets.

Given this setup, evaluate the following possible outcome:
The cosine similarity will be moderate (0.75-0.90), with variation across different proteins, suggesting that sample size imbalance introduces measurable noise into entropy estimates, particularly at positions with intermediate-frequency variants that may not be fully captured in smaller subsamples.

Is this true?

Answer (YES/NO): NO